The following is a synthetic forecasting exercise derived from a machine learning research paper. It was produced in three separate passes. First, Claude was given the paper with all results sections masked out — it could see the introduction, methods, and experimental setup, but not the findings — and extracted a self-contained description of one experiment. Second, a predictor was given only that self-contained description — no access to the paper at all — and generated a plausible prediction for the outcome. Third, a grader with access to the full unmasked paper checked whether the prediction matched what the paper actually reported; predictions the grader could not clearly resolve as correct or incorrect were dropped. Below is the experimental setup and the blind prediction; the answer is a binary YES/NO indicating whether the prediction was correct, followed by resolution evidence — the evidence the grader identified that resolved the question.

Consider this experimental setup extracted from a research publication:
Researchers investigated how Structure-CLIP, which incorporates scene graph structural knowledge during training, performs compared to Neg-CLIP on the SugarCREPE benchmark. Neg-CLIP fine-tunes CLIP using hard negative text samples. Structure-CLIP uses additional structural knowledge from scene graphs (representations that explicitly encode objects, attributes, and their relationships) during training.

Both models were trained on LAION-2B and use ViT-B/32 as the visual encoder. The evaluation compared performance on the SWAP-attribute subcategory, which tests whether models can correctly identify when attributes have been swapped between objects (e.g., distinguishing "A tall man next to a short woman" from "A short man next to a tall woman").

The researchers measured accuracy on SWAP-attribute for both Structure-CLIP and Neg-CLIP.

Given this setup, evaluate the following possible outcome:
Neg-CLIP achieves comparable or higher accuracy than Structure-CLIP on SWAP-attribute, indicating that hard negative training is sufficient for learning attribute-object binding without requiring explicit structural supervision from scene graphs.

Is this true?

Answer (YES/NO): NO